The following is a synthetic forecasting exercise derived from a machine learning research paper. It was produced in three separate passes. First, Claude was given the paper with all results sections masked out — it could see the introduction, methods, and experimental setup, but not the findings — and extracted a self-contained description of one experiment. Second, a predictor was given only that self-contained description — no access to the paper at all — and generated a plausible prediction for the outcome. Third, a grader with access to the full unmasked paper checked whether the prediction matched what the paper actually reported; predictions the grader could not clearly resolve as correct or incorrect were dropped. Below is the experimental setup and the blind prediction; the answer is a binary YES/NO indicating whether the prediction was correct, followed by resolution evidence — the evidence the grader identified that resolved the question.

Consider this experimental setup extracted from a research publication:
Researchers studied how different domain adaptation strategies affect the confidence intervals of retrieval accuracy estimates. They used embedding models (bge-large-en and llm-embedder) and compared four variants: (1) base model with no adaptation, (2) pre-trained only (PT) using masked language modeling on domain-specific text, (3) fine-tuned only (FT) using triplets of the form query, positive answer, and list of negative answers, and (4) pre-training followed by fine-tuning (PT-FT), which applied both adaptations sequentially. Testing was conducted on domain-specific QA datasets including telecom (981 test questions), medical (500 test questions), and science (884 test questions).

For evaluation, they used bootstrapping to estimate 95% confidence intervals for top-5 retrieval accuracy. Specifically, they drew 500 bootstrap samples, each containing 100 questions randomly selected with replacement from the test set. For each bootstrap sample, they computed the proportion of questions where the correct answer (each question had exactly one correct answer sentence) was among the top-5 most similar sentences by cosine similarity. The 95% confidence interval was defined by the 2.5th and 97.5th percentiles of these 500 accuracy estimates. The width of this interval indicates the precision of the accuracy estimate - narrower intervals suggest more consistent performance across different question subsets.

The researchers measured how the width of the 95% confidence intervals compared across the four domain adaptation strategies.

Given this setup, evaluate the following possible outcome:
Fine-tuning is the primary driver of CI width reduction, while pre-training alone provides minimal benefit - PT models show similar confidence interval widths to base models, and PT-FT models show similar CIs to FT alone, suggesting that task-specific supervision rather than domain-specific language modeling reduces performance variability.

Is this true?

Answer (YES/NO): NO